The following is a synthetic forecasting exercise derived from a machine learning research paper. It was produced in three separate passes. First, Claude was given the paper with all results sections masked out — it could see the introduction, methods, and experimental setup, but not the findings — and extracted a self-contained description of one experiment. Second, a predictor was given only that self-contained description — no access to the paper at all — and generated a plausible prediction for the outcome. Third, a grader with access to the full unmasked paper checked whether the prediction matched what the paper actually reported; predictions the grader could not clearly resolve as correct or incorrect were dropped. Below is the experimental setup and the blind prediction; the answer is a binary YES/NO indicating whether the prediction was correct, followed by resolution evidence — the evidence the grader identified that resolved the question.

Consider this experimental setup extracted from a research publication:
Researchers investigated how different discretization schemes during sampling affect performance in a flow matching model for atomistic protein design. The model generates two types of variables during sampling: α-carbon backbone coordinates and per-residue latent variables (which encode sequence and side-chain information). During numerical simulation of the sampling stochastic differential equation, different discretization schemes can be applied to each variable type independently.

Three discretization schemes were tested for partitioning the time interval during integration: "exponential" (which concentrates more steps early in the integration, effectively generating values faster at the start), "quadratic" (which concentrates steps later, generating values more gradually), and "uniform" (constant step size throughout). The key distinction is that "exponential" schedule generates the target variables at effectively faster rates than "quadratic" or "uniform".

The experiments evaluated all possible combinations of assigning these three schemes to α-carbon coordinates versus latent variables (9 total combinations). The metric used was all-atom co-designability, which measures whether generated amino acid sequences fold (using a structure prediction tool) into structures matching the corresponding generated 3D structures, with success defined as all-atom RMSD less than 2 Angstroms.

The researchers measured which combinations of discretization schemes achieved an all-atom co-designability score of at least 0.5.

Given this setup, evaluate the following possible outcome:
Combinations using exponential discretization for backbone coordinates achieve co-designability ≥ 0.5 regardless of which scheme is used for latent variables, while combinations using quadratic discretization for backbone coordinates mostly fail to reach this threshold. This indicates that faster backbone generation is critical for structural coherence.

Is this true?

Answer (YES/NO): NO